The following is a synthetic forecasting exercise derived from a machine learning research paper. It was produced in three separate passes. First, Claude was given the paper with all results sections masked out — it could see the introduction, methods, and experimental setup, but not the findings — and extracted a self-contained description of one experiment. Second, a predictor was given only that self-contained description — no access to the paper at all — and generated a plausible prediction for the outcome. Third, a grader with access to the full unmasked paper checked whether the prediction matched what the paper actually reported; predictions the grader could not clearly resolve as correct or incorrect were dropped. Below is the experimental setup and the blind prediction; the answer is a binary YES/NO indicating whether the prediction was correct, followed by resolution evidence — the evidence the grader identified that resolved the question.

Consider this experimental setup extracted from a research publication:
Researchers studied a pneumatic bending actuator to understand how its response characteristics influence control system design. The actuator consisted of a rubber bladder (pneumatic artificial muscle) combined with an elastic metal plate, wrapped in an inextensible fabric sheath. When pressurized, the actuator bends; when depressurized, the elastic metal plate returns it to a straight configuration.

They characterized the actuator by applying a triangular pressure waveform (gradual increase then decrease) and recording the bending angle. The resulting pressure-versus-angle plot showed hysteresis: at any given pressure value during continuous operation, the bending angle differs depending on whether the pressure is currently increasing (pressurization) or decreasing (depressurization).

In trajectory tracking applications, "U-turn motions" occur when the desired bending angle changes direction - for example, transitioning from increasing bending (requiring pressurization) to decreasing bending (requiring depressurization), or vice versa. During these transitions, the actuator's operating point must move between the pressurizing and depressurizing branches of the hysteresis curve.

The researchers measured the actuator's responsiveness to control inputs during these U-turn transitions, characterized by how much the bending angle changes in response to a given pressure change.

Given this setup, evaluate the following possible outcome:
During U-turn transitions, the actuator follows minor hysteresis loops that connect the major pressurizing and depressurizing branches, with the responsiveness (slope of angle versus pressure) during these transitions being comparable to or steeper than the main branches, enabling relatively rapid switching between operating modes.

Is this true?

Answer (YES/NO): NO